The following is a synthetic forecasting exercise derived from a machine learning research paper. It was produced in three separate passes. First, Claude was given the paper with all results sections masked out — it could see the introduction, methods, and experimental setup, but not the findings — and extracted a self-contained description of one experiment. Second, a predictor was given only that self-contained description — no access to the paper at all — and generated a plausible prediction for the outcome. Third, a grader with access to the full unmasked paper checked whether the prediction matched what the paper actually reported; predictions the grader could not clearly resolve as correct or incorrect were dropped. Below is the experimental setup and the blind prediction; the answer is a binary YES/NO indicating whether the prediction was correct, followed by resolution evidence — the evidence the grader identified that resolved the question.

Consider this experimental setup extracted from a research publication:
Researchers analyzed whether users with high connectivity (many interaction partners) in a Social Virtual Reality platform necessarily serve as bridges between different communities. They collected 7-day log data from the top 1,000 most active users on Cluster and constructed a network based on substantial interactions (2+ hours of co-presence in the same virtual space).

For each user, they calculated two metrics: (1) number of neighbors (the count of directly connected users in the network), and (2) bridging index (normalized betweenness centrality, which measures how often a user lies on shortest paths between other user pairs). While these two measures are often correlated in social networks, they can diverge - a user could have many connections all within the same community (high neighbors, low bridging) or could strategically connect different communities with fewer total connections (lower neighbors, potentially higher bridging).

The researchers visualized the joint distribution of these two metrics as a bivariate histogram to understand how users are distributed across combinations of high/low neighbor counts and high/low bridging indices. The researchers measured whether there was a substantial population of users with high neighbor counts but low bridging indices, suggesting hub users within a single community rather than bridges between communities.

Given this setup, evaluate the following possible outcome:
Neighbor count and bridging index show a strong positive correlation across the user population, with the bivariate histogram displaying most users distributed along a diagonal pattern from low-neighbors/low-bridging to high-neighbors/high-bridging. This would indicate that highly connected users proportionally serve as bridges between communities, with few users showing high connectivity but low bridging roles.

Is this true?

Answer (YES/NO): NO